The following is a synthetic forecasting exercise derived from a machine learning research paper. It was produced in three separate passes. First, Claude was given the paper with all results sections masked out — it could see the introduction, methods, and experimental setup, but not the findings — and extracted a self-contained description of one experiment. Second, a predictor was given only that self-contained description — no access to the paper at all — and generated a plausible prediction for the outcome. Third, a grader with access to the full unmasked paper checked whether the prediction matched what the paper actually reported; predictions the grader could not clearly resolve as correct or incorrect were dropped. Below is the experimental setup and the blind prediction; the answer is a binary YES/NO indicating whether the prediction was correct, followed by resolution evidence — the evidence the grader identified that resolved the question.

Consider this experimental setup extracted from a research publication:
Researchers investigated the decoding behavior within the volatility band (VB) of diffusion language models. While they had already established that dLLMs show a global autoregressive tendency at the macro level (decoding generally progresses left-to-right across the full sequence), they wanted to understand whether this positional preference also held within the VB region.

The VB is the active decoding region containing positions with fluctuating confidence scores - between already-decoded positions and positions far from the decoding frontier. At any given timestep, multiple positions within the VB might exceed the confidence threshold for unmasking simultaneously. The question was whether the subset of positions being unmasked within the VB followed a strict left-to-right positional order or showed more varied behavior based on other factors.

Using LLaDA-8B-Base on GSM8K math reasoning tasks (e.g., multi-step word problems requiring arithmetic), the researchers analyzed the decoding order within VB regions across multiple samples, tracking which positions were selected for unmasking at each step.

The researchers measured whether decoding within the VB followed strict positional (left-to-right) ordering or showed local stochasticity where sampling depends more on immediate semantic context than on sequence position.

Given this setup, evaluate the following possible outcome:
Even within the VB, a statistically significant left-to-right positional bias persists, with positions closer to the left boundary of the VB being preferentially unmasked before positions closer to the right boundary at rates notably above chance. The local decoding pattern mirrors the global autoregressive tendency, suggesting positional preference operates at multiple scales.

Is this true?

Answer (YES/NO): NO